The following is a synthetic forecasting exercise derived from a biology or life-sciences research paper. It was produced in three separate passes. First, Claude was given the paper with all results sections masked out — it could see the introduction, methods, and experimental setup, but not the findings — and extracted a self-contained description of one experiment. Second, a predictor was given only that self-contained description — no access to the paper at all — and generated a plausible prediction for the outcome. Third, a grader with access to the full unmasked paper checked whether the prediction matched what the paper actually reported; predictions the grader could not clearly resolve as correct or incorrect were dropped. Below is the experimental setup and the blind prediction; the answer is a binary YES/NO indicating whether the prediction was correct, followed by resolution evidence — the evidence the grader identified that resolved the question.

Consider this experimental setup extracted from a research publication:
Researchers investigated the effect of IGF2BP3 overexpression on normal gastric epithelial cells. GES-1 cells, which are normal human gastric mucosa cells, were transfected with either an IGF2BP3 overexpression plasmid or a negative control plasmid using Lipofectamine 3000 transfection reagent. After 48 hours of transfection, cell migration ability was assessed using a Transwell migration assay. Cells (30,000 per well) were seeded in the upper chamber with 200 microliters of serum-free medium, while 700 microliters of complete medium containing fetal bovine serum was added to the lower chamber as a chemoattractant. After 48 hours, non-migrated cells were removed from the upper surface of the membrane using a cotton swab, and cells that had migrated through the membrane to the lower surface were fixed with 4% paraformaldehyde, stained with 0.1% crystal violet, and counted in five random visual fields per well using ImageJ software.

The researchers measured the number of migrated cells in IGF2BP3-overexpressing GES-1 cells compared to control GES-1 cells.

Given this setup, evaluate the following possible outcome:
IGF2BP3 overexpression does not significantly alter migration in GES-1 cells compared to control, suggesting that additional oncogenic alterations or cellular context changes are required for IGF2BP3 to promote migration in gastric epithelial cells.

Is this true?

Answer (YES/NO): NO